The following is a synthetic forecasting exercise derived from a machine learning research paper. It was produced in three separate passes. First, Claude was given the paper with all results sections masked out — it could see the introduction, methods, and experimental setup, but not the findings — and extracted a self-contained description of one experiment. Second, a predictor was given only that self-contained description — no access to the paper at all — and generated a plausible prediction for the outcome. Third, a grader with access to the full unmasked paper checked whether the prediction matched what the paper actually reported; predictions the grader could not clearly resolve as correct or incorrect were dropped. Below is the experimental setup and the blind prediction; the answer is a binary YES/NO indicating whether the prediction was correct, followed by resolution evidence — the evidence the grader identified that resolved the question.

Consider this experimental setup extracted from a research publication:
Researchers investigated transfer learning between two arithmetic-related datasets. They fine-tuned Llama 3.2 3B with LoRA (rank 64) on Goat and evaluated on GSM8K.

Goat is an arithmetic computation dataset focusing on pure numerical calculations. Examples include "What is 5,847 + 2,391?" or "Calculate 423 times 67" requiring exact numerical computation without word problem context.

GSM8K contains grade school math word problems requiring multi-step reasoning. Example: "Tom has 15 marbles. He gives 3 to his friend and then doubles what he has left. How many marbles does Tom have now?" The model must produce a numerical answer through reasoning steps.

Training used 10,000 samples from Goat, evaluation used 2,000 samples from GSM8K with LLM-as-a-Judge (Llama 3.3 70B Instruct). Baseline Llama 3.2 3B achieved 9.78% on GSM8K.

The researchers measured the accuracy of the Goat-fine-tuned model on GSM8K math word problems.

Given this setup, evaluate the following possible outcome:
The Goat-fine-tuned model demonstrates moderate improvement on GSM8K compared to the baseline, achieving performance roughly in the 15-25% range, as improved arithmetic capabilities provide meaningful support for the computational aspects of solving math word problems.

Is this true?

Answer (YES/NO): NO